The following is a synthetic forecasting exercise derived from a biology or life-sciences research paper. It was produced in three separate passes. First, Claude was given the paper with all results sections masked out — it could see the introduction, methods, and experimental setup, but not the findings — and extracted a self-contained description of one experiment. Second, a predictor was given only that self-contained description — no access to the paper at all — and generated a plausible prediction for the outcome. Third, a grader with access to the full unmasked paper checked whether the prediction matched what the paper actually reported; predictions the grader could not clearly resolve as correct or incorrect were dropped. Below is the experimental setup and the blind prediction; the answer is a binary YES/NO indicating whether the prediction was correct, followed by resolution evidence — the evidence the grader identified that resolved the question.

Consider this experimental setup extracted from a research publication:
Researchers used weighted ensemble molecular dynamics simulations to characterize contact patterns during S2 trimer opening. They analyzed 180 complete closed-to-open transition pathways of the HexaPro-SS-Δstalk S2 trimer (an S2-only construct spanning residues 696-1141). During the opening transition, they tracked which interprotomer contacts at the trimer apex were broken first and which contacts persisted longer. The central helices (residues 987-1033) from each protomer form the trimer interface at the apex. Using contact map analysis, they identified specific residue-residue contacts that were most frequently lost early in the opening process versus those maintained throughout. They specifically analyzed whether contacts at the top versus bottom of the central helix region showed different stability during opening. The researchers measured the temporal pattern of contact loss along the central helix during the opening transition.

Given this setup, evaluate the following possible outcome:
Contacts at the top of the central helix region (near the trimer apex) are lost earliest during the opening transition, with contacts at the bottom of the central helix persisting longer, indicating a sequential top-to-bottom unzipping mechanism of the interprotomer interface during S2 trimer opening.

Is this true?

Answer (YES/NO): YES